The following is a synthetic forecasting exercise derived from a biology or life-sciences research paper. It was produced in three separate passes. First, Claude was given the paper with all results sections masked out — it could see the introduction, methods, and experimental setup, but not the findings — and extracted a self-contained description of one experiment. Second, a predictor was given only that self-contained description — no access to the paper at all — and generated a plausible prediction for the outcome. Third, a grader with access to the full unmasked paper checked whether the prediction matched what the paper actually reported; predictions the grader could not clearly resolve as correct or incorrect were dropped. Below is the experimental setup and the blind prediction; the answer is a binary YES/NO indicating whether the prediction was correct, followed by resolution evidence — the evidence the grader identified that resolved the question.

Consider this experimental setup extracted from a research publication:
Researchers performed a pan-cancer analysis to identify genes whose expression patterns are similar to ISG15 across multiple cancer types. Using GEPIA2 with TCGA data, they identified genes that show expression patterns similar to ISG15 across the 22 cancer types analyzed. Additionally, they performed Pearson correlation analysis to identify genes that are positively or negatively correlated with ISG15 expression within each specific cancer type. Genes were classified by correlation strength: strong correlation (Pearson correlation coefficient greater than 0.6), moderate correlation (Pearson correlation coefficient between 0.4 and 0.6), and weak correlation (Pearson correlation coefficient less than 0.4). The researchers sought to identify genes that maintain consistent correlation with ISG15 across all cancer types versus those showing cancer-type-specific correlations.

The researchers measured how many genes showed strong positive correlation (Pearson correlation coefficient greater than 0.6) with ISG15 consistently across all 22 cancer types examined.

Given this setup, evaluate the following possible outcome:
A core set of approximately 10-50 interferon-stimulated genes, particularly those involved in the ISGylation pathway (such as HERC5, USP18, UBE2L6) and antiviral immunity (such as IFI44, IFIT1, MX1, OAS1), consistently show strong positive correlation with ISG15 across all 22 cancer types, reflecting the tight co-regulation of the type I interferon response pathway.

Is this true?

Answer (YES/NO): NO